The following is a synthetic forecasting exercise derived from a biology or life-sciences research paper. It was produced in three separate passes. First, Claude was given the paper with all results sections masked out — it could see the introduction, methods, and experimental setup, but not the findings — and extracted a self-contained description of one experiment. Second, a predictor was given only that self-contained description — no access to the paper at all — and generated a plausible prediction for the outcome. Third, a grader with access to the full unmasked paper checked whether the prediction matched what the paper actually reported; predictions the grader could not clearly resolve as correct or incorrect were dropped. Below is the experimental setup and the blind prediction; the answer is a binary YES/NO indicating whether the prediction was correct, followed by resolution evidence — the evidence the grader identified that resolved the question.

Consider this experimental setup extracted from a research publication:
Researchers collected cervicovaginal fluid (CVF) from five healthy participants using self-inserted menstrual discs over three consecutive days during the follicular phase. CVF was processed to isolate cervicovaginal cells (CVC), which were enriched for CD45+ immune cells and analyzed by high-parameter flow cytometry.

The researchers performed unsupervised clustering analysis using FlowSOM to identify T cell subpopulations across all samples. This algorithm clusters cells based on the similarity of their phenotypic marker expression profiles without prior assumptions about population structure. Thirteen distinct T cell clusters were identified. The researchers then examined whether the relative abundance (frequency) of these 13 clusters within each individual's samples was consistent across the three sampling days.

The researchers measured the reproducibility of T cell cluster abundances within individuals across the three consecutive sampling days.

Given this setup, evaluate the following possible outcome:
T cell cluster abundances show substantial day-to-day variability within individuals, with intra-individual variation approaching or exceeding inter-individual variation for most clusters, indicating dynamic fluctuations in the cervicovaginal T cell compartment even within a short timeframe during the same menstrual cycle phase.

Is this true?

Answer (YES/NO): NO